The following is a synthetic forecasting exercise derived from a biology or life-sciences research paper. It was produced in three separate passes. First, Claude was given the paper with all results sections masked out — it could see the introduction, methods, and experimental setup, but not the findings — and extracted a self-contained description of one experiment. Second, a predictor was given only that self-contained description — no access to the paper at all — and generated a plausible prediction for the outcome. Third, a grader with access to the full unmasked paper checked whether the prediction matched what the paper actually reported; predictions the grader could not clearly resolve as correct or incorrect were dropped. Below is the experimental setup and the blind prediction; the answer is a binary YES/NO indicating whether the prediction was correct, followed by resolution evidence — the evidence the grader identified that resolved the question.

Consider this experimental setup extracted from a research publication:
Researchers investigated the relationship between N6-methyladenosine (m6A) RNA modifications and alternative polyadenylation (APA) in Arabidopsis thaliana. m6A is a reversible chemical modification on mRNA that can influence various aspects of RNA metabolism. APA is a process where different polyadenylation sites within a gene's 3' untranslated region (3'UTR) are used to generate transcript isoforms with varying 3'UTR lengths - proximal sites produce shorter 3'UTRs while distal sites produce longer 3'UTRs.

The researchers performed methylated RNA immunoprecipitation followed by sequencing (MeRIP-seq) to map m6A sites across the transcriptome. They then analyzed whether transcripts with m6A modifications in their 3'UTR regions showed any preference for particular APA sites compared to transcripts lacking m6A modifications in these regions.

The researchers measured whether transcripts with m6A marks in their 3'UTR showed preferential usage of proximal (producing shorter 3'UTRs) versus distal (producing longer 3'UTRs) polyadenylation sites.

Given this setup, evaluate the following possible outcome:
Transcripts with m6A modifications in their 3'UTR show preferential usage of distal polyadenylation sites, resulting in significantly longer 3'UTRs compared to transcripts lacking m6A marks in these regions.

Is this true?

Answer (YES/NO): NO